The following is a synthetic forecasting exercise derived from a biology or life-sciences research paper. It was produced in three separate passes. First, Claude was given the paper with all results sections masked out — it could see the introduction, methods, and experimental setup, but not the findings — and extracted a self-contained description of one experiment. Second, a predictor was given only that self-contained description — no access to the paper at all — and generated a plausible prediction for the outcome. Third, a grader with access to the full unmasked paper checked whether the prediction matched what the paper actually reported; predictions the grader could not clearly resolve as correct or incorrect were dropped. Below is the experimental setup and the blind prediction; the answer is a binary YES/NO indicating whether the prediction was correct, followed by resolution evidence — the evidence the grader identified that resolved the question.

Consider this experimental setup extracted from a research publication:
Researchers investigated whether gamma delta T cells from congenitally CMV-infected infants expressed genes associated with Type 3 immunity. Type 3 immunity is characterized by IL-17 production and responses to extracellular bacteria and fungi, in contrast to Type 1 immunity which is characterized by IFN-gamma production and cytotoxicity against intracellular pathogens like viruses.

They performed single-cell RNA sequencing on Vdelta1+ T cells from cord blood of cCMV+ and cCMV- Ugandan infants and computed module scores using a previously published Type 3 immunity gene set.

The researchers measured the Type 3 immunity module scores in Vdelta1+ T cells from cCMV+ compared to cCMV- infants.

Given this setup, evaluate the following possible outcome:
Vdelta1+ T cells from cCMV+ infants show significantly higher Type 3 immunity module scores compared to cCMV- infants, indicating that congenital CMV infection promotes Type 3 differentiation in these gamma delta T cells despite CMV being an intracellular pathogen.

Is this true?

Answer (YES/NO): NO